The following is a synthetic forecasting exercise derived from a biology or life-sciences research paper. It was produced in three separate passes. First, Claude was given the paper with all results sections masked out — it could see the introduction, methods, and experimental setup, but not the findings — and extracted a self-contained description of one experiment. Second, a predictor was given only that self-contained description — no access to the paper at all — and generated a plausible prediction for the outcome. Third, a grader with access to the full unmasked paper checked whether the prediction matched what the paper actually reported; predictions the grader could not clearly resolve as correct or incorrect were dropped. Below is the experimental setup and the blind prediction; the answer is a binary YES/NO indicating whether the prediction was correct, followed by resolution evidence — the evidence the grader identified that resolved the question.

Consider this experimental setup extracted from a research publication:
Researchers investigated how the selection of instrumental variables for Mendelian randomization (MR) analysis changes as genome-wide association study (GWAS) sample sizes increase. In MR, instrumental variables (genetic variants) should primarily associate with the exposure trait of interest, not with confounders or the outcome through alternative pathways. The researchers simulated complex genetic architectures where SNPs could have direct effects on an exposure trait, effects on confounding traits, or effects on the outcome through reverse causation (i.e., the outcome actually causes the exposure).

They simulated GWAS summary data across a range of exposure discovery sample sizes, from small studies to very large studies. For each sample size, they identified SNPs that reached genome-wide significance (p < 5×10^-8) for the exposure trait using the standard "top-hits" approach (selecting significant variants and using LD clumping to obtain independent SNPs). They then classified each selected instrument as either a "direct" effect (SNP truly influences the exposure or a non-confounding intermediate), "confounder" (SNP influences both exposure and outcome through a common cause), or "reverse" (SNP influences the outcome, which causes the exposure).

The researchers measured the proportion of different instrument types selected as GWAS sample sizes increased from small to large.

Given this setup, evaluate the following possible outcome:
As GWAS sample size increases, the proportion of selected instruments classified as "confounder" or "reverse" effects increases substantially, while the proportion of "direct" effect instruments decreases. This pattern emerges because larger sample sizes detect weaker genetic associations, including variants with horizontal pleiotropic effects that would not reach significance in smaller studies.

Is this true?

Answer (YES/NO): YES